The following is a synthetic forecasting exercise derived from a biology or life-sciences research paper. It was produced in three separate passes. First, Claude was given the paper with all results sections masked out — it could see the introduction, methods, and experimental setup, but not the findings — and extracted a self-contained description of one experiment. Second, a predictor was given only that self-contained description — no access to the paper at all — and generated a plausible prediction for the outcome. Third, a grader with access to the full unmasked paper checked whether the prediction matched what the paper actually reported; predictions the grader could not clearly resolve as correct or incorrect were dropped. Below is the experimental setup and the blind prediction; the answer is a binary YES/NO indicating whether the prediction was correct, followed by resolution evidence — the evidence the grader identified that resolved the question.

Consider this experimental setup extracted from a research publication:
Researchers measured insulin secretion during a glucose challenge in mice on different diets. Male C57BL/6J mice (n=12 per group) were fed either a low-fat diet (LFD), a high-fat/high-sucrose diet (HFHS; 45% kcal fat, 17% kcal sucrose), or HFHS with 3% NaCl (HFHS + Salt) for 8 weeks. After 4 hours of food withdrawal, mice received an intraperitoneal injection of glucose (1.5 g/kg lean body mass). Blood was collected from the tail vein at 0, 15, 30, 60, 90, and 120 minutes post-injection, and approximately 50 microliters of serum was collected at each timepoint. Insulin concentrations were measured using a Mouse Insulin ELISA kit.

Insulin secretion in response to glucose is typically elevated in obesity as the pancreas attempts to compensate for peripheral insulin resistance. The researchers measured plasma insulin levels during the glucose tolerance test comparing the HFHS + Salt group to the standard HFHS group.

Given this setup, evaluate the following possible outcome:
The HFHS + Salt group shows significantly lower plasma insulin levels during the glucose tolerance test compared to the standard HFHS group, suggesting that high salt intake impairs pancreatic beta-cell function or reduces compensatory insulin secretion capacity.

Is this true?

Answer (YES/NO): NO